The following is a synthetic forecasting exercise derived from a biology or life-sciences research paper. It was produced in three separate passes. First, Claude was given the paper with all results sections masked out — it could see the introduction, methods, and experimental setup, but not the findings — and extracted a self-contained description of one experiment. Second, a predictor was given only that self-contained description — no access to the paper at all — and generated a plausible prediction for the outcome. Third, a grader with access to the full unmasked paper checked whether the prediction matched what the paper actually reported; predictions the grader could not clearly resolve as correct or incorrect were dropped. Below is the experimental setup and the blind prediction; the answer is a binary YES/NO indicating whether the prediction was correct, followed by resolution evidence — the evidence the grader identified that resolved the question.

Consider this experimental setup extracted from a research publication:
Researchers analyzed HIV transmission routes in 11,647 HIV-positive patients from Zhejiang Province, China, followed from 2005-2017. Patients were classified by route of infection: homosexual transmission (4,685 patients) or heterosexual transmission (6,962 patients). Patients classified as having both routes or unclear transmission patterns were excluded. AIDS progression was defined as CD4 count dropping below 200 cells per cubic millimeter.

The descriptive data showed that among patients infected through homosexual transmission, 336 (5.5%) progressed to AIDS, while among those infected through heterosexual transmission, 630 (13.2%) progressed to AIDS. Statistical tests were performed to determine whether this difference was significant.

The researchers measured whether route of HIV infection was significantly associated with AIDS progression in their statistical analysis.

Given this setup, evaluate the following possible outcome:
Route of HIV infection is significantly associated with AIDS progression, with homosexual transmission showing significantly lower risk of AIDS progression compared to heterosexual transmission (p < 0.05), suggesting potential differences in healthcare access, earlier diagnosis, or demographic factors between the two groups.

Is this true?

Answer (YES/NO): YES